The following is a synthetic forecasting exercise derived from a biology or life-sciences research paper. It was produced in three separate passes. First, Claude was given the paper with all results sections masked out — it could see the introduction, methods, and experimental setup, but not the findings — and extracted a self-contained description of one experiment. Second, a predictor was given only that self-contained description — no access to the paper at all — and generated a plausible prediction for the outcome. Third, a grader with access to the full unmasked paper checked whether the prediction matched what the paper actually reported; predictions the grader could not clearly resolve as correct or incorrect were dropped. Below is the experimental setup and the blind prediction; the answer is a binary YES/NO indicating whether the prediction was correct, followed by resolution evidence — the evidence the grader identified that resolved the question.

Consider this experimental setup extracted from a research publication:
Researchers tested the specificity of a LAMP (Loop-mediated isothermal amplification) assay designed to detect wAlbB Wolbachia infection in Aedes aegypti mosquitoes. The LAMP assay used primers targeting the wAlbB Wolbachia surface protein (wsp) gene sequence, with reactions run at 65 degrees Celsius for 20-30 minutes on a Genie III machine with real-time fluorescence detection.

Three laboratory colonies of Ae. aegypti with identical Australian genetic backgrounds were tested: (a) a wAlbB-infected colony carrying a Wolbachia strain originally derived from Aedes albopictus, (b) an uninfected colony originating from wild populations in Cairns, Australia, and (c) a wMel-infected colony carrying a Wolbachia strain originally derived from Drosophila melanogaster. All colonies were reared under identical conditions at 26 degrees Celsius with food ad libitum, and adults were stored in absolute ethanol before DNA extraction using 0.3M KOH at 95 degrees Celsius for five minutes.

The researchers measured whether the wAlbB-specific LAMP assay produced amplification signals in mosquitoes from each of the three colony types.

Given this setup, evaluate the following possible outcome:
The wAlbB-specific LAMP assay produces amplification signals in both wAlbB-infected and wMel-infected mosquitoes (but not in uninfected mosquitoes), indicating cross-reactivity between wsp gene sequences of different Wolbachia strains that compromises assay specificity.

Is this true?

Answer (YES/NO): NO